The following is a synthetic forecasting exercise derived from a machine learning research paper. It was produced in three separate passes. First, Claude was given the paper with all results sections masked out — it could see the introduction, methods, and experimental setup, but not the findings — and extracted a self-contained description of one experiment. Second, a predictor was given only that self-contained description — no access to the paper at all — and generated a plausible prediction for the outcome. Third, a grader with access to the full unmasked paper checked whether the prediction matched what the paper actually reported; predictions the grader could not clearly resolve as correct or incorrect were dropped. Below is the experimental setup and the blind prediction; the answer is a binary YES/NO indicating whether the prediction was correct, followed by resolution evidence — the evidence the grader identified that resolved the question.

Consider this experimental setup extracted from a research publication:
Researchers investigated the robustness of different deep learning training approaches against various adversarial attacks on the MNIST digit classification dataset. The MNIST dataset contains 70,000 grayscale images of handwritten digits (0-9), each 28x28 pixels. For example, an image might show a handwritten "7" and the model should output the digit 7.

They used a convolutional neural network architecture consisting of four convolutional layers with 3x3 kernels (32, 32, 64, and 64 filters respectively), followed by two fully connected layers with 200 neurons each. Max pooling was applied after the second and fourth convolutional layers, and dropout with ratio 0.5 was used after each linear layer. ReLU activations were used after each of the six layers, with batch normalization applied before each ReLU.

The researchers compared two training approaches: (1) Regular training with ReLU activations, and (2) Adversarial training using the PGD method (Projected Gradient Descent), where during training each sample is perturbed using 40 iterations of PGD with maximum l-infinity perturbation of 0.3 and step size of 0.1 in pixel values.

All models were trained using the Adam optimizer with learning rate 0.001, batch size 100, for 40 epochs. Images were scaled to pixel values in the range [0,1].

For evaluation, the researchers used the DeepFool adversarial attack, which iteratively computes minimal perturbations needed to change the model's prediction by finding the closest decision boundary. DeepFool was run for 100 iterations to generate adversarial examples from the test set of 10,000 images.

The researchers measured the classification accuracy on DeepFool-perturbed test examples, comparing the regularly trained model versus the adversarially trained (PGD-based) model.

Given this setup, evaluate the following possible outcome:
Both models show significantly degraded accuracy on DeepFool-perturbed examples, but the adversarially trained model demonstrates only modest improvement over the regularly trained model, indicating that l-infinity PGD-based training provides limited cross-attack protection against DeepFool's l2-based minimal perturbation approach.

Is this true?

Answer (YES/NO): NO